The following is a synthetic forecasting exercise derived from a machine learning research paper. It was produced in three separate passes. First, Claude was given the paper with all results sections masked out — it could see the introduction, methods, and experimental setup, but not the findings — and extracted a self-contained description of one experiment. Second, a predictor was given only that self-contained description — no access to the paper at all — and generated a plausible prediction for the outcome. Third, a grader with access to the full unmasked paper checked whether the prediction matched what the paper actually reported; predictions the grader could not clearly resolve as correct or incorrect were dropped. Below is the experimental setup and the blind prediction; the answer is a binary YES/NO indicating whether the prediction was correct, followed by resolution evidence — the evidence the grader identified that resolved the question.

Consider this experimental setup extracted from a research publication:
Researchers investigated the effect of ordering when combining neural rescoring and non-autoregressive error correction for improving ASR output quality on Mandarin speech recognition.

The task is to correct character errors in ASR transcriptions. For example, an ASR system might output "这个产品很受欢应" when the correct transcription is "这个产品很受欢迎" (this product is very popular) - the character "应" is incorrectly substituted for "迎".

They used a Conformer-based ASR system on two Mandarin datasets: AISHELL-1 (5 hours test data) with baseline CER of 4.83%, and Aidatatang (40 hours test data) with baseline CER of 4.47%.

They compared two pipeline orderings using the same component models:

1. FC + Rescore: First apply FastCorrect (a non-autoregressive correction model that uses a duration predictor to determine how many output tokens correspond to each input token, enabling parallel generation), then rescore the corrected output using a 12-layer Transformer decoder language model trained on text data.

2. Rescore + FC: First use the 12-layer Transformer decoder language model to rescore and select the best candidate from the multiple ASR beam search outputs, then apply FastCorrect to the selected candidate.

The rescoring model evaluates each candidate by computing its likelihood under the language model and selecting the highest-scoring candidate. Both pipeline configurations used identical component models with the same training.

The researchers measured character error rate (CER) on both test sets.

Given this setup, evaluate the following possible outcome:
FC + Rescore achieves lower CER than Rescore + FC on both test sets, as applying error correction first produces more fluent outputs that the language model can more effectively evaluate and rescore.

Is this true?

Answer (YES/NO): YES